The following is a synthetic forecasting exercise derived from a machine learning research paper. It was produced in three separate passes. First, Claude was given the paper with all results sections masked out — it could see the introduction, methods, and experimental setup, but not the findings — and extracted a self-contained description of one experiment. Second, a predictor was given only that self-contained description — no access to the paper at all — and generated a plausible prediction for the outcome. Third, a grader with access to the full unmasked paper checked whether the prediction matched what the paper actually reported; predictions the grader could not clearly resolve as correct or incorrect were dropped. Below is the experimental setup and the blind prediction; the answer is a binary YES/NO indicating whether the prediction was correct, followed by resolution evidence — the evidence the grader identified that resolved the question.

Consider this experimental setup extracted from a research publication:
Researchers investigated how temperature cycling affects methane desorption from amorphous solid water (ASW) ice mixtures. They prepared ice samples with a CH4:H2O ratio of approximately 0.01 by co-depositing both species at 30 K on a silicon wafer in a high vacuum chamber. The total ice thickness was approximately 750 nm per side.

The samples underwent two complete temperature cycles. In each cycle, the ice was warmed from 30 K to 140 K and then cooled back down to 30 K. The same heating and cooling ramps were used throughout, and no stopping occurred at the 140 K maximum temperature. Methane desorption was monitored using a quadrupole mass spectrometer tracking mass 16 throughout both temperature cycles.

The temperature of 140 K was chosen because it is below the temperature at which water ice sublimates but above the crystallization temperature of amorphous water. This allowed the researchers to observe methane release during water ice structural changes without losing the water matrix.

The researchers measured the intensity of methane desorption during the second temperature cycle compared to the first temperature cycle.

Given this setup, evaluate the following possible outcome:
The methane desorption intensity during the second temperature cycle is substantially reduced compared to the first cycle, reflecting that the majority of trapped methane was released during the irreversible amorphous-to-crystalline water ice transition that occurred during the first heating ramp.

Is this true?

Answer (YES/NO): YES